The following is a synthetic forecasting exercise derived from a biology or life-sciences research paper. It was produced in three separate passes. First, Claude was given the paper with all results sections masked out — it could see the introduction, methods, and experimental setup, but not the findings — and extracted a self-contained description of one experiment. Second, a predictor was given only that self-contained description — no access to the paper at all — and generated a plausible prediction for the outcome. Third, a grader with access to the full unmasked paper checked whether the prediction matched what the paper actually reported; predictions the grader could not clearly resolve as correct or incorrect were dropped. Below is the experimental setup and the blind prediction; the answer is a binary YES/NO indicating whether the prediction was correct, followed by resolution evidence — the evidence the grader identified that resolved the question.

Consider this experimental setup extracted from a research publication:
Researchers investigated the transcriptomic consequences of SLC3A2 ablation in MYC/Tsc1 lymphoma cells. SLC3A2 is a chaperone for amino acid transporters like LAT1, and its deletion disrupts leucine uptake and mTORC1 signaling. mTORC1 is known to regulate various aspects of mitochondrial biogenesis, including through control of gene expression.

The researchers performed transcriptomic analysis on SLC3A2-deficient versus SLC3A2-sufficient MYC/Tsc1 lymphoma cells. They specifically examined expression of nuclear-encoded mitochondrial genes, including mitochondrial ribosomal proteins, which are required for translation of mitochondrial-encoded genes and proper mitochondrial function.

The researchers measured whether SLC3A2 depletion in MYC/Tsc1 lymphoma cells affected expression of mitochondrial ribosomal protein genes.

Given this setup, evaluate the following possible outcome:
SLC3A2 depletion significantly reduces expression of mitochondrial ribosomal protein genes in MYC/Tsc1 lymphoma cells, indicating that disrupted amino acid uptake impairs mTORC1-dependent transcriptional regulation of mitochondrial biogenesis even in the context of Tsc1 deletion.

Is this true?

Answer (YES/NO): YES